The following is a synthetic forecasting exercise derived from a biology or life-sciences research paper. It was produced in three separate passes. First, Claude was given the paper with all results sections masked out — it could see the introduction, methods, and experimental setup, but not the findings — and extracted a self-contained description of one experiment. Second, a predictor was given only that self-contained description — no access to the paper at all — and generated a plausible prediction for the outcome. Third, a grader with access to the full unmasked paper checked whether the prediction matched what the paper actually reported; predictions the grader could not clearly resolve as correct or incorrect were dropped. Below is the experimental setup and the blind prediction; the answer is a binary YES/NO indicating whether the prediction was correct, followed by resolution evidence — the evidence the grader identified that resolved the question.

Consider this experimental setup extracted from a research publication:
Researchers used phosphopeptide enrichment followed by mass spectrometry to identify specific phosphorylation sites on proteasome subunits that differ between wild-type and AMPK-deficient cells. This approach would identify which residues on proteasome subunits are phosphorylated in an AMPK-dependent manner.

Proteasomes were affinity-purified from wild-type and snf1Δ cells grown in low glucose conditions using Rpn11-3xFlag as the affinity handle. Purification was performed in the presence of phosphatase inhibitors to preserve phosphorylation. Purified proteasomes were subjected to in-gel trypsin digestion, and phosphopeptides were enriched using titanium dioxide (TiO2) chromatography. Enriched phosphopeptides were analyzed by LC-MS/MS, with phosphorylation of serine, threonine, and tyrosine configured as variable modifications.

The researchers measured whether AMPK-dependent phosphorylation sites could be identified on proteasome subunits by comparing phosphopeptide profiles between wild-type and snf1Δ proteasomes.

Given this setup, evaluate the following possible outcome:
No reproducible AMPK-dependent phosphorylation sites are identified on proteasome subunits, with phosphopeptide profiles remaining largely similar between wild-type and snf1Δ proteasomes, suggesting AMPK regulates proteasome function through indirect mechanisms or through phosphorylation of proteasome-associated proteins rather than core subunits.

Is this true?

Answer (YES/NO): NO